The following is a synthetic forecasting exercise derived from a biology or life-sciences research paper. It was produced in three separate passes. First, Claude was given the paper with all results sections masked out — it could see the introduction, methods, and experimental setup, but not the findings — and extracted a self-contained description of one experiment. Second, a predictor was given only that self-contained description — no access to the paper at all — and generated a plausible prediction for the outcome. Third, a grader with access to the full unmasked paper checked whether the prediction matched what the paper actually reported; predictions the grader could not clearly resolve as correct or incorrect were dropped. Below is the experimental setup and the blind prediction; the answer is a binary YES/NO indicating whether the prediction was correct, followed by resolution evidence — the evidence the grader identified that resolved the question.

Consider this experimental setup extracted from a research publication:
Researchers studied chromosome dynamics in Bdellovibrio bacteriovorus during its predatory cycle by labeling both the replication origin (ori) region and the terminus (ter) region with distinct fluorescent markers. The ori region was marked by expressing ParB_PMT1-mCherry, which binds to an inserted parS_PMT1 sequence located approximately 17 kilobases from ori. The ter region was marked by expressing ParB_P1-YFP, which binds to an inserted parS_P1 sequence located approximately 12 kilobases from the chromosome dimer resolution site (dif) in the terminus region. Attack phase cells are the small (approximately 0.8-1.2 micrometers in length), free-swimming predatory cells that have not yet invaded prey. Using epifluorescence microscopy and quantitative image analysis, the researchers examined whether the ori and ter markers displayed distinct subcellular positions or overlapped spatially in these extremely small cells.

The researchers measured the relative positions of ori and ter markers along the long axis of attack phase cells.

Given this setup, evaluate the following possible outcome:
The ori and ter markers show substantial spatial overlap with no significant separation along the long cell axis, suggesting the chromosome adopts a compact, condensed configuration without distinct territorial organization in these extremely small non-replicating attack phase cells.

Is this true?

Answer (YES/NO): NO